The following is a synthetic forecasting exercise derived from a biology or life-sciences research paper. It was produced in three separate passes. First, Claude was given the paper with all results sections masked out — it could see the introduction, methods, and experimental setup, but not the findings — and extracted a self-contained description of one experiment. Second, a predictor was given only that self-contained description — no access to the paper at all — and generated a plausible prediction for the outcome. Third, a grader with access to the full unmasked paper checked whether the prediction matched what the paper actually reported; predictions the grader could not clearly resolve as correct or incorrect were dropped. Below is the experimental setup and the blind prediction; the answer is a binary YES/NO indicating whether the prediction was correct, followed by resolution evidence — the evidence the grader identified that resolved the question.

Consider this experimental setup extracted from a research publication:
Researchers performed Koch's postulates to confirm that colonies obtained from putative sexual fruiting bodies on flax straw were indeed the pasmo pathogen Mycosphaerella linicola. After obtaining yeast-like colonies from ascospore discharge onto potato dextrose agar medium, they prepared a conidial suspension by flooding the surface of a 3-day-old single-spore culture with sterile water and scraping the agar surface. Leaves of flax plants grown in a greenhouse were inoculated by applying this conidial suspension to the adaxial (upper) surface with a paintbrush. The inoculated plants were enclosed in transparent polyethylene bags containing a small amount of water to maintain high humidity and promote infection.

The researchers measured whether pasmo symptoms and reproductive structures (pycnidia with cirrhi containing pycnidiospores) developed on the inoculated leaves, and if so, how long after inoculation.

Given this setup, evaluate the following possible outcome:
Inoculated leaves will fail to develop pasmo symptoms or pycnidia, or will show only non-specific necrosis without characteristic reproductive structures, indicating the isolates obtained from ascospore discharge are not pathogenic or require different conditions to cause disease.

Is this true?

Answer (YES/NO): NO